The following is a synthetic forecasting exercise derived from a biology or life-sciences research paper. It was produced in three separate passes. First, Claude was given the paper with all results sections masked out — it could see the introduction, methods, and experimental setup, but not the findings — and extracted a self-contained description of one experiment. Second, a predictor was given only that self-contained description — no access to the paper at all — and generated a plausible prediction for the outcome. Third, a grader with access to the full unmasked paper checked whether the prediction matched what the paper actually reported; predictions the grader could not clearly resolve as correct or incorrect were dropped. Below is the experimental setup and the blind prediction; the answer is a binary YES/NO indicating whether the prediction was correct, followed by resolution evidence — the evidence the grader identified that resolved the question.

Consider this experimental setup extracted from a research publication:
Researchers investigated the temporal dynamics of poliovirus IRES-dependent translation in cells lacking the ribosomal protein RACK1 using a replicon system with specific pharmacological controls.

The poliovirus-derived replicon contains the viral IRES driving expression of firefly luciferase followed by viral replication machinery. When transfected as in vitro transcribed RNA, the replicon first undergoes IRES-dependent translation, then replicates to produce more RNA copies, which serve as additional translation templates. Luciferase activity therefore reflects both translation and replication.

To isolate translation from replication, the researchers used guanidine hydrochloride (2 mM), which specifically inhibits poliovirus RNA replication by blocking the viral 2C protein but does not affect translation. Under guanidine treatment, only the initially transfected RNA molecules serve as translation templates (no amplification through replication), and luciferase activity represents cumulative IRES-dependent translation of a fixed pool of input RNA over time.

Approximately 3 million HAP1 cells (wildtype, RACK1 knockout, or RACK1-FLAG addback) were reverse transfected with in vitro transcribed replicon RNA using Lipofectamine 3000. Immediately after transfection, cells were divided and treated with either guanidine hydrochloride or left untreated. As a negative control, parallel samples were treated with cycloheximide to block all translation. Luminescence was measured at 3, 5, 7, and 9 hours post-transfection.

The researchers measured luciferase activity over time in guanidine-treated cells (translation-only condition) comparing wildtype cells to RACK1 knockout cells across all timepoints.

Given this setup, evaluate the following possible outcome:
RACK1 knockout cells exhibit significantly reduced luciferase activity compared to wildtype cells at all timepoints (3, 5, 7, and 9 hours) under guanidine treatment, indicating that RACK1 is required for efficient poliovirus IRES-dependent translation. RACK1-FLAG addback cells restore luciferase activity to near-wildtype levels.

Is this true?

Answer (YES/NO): NO